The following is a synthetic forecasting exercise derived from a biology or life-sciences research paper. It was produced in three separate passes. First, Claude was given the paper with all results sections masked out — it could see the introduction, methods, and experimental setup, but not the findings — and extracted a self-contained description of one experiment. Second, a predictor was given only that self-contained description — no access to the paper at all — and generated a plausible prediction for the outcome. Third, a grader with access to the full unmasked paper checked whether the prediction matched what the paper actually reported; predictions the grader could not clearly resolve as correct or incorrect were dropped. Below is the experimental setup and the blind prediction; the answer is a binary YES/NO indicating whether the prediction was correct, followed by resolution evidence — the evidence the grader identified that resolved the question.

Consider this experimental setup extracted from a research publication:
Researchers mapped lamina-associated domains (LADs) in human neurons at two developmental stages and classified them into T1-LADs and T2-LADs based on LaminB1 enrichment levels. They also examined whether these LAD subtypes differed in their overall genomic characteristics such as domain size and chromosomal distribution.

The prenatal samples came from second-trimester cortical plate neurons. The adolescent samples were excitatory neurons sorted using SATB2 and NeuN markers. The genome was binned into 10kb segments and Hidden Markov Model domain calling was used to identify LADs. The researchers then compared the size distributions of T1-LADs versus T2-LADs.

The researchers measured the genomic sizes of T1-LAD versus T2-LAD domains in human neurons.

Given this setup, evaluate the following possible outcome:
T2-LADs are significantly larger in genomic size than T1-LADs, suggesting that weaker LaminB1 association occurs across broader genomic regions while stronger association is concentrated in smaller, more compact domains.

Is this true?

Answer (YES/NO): NO